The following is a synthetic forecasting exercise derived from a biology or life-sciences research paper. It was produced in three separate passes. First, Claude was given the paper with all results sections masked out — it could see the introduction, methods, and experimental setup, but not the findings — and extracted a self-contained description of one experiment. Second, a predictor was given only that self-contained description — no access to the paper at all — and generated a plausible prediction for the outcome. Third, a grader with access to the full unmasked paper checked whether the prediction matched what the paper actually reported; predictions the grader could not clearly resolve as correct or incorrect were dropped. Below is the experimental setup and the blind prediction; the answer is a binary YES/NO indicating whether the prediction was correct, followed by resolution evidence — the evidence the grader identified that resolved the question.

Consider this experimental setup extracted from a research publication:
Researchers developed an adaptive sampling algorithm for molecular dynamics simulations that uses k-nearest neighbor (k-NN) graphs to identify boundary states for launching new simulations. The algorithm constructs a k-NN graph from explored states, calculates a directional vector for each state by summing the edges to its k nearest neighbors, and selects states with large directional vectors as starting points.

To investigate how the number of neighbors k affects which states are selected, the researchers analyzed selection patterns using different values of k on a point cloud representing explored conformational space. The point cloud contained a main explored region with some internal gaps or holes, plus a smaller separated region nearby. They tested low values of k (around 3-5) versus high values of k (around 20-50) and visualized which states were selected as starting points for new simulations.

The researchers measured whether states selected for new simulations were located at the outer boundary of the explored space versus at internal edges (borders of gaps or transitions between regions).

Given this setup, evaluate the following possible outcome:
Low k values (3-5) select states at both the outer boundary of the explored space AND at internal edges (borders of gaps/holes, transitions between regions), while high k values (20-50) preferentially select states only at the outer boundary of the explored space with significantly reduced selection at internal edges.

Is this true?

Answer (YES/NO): YES